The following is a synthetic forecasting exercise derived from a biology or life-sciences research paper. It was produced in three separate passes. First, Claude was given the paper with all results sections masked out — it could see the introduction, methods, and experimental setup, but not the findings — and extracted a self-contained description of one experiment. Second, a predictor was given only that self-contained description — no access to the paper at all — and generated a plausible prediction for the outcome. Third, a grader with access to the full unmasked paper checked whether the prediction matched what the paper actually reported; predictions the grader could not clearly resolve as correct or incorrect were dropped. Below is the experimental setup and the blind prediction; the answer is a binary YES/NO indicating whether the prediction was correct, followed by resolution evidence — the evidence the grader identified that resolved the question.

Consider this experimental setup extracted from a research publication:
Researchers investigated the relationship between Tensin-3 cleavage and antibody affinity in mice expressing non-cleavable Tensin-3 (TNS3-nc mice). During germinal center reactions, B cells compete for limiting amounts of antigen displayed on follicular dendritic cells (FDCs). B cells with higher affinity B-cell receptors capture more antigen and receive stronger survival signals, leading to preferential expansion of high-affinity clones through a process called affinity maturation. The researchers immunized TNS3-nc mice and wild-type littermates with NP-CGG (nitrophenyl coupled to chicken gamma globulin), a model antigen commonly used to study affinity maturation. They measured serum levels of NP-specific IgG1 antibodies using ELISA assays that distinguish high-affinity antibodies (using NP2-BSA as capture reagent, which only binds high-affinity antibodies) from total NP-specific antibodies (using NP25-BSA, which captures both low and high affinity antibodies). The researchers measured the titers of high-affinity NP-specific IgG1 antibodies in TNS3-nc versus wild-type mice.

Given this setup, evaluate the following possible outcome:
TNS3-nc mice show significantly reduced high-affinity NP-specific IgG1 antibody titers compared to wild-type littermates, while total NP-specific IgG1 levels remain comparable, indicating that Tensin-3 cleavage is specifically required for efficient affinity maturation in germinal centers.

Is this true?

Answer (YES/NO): NO